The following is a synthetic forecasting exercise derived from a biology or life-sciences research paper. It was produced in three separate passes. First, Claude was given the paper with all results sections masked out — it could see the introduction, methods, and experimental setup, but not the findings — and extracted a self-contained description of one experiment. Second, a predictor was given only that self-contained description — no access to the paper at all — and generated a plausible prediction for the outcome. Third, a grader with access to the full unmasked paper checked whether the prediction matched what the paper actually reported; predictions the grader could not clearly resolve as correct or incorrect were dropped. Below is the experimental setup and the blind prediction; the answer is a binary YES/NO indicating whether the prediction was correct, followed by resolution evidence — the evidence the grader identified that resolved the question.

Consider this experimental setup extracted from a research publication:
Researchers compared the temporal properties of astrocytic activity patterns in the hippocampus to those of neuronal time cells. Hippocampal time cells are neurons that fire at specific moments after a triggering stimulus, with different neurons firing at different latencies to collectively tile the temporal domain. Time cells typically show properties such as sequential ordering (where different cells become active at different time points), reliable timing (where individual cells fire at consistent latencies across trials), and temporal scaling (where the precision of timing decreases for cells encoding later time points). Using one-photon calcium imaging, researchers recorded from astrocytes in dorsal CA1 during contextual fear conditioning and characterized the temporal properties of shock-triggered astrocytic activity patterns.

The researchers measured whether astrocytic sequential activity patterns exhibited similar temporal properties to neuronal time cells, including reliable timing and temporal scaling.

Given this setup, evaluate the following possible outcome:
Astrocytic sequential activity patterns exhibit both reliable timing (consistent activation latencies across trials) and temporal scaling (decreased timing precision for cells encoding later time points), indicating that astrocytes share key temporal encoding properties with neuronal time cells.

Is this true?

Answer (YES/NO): YES